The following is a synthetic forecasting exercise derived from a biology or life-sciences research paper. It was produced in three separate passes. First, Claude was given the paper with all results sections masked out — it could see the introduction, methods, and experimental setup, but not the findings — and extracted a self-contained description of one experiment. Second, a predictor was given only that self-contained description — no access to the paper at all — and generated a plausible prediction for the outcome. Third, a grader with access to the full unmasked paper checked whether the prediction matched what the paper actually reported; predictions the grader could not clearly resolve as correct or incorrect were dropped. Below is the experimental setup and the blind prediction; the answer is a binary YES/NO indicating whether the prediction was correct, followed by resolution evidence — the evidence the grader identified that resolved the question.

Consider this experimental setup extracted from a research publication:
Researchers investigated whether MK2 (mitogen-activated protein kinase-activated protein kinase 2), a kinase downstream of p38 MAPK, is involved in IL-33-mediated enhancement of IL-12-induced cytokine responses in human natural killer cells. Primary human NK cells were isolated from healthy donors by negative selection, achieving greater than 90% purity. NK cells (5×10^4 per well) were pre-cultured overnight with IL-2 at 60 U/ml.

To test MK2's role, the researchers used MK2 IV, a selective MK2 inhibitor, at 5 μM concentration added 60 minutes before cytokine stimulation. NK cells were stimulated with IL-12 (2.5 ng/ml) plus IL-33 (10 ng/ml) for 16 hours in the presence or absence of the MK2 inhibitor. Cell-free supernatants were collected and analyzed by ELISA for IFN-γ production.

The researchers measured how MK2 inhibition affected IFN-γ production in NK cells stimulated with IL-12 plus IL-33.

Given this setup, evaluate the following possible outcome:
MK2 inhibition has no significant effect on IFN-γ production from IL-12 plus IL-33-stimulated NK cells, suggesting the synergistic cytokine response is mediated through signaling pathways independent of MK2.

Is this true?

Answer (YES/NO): NO